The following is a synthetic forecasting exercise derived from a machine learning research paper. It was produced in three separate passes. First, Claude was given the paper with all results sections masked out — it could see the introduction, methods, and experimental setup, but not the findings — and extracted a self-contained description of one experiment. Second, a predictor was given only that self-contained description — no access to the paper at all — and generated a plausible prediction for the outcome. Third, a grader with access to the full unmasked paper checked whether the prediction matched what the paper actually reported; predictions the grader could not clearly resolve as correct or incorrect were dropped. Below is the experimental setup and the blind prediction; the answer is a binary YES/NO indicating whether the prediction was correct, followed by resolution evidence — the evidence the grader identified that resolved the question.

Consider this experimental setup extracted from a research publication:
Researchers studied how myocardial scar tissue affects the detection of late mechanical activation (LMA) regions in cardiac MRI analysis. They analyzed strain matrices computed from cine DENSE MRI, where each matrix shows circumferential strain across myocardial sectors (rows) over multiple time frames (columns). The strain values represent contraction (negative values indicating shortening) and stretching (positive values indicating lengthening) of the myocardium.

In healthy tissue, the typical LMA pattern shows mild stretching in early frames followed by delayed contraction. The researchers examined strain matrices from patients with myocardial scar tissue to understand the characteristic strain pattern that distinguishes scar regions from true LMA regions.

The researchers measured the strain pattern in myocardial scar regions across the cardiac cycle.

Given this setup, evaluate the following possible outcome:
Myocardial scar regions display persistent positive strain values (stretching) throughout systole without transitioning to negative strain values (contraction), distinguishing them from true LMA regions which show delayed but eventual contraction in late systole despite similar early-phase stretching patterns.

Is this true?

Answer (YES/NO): NO